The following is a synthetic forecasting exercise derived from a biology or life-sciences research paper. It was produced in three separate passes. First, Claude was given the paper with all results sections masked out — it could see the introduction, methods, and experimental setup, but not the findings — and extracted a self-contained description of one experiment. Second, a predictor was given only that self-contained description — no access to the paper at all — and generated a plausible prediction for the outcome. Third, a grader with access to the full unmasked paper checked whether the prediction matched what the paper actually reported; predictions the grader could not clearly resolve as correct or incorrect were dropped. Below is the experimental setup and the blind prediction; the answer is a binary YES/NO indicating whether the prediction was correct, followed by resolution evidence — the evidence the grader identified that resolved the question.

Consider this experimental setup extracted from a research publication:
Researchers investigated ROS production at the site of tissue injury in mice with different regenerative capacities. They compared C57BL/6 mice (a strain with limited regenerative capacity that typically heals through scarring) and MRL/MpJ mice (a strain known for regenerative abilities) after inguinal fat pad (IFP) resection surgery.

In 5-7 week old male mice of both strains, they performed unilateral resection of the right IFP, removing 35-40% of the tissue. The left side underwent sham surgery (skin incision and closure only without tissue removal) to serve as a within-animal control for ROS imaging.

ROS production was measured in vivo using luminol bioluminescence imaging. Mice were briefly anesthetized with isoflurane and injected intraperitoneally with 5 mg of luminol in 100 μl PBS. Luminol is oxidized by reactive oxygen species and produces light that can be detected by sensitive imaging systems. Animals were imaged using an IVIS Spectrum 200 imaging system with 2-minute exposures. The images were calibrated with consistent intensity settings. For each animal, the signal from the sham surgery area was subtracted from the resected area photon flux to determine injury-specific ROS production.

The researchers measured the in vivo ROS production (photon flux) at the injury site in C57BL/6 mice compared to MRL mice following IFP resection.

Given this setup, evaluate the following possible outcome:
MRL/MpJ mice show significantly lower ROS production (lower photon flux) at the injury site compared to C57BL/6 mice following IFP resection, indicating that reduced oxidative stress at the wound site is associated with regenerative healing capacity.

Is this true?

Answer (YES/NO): NO